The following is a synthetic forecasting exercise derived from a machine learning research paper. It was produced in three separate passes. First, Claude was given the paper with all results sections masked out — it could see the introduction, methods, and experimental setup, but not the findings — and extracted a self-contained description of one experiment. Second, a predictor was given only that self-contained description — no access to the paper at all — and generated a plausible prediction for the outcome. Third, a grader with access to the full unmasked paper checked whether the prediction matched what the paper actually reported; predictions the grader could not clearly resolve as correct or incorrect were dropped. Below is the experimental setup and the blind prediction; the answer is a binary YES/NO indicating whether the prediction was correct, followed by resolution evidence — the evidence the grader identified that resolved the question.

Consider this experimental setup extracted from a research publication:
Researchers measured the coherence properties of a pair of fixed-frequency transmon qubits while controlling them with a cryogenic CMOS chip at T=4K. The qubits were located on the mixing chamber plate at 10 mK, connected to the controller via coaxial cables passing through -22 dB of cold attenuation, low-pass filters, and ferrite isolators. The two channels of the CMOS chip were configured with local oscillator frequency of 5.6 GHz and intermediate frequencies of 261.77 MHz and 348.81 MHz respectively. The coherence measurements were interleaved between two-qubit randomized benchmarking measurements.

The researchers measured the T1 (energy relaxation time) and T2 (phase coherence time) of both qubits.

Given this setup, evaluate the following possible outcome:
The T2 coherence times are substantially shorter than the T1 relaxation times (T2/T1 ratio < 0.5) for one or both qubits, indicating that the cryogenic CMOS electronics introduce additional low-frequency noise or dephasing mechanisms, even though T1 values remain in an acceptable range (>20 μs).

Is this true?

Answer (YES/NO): NO